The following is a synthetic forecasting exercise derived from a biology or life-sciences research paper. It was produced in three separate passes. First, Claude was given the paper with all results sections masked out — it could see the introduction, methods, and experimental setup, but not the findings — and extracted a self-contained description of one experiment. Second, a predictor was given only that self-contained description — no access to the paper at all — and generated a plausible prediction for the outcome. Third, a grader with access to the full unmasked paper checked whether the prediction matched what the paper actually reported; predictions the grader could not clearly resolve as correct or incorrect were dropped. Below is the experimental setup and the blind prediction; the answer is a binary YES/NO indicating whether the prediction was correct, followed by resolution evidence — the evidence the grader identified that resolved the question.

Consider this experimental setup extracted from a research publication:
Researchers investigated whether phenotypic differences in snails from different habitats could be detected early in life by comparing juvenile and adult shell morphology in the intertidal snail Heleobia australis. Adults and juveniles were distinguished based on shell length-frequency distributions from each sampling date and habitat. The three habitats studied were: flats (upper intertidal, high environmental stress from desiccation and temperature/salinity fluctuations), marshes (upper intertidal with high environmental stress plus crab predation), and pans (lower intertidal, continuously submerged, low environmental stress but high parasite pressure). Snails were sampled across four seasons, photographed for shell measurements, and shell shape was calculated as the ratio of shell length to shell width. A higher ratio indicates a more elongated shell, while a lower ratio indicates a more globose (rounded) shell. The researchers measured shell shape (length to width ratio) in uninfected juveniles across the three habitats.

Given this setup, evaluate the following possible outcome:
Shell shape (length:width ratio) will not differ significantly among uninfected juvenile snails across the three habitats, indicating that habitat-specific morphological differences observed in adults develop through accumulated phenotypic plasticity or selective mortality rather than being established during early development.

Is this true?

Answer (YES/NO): NO